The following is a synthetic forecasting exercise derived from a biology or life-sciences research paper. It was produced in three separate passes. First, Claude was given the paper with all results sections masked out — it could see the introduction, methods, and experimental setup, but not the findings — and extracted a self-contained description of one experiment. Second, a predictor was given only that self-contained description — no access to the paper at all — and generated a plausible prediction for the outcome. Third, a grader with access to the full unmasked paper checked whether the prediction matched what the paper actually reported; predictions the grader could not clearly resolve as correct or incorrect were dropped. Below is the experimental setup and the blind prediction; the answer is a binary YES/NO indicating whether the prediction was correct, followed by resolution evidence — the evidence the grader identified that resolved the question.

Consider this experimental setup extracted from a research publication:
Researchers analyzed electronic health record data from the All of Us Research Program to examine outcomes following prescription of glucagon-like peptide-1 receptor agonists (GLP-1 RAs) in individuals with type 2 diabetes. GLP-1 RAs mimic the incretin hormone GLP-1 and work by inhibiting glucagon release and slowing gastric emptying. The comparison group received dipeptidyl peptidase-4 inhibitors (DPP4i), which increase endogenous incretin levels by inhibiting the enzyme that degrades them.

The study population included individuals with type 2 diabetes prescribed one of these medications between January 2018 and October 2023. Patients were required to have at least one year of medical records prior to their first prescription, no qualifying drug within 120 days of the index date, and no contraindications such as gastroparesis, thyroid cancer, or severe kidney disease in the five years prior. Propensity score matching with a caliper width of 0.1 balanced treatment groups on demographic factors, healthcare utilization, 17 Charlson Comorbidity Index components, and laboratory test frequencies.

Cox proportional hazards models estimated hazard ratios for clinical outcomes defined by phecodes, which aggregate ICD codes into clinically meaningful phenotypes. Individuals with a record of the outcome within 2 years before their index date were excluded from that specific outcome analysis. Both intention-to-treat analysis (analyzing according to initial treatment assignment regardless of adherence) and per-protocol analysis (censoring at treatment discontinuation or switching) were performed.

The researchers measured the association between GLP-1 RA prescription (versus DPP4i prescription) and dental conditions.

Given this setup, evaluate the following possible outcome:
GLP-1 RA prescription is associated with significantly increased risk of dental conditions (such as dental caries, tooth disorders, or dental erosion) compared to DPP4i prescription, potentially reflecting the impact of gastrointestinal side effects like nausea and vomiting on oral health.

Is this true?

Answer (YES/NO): NO